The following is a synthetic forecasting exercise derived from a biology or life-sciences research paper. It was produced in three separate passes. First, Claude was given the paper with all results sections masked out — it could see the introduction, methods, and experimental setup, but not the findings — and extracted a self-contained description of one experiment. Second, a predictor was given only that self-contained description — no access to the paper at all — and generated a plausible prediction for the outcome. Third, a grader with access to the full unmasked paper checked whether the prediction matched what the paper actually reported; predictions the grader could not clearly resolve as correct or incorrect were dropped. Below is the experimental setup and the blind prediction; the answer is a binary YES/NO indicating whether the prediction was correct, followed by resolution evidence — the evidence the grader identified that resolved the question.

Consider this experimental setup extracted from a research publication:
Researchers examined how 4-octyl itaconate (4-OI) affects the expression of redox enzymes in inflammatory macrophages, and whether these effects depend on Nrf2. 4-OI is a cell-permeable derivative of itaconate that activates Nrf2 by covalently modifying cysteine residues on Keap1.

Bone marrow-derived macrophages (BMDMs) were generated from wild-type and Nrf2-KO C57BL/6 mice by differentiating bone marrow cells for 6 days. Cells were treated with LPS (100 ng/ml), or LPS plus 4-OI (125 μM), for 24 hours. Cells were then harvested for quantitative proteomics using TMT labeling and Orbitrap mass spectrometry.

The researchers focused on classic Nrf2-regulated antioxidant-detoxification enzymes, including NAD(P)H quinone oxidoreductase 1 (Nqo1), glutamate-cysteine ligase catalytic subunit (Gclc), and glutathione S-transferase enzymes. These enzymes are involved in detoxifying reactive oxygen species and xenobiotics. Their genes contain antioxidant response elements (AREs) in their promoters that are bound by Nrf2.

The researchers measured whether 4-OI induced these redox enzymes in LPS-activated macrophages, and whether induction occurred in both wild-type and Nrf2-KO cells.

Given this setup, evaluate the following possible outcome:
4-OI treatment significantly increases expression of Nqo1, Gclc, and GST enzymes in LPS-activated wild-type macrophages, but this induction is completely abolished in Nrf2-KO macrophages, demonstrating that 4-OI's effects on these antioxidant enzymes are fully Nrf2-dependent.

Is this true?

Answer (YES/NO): YES